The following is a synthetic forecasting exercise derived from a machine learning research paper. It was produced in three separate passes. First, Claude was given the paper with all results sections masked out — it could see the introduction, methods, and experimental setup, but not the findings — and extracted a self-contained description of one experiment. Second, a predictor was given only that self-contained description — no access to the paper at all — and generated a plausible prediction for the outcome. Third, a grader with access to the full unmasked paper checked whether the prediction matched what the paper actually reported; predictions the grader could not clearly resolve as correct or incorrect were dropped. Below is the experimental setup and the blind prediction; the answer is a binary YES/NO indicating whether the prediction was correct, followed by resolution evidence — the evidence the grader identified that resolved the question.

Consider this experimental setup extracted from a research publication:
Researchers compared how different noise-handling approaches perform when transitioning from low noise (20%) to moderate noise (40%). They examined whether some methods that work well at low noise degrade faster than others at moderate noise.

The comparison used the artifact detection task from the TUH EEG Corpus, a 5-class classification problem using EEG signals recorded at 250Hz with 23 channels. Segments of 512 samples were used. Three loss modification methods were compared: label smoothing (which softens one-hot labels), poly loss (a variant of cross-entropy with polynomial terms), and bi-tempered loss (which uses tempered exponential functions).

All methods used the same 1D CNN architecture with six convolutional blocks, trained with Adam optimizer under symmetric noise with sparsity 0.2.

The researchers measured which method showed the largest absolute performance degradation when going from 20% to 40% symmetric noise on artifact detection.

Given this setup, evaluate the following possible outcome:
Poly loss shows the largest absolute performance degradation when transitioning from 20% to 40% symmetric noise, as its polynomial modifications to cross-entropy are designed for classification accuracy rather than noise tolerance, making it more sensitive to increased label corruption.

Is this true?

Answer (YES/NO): YES